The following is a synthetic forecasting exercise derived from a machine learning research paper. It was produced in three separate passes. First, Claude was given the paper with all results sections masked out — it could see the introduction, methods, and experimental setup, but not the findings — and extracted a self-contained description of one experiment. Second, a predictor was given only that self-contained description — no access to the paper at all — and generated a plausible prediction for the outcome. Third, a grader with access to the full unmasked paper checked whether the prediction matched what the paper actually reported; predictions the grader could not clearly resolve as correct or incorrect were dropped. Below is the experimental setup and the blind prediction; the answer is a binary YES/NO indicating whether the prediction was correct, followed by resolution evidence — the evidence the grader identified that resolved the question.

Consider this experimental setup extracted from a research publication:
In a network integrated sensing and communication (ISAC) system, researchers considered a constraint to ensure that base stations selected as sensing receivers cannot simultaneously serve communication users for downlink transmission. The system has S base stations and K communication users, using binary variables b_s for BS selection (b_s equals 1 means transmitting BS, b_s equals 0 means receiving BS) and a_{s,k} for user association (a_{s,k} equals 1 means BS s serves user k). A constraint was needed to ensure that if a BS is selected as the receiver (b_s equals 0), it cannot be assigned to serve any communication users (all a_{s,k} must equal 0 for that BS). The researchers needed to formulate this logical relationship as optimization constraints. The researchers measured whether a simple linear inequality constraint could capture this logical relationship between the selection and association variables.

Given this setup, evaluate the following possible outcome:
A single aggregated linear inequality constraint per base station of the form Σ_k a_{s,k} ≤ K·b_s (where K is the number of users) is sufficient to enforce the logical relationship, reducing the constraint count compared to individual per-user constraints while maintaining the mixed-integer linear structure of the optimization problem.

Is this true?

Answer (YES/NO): NO